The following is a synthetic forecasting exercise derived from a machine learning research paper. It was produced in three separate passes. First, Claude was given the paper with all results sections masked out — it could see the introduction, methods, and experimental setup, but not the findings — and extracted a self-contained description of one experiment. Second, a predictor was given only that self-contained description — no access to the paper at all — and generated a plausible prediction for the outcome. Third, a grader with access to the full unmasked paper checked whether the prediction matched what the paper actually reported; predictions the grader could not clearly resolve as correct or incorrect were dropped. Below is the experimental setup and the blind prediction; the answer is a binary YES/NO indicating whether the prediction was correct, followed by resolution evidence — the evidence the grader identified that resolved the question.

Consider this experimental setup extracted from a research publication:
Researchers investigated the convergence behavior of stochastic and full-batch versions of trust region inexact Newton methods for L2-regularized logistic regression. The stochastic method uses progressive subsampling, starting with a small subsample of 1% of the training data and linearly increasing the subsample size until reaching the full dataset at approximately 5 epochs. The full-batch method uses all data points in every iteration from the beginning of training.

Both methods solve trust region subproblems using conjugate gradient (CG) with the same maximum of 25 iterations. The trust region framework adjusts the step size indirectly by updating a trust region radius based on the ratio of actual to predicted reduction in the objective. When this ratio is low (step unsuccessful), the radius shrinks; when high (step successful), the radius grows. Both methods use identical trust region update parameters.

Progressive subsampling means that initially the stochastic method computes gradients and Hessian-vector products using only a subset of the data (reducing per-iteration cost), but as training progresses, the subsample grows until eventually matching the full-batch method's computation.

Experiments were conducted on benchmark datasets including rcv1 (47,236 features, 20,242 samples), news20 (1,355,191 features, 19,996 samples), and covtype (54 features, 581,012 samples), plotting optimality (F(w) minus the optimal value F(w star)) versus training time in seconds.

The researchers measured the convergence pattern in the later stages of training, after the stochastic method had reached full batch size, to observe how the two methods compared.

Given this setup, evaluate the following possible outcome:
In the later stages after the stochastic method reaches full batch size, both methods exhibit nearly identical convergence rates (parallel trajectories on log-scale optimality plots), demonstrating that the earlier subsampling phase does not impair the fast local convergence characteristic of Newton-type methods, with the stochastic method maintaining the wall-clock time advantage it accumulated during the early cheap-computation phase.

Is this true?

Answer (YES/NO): YES